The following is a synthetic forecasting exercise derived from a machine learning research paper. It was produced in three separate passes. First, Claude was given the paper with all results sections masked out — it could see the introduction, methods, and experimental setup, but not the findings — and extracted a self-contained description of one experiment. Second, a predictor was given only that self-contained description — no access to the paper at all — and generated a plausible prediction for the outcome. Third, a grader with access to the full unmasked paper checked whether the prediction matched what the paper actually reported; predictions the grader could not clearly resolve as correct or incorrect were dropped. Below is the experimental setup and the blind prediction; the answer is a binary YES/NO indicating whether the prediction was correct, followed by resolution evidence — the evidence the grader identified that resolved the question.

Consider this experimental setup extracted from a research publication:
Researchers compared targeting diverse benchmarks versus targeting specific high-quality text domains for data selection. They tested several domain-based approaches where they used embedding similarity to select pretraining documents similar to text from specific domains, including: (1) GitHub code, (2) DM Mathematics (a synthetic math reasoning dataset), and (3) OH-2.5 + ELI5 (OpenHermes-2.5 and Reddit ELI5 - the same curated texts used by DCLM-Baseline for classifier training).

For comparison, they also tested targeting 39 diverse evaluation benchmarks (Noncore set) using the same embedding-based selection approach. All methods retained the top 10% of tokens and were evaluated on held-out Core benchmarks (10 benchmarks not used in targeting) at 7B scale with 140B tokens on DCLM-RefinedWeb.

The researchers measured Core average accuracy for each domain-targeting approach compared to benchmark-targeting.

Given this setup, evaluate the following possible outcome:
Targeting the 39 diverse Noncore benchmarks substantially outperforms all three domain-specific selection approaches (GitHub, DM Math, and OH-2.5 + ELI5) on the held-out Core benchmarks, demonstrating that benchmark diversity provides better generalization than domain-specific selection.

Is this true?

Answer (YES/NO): NO